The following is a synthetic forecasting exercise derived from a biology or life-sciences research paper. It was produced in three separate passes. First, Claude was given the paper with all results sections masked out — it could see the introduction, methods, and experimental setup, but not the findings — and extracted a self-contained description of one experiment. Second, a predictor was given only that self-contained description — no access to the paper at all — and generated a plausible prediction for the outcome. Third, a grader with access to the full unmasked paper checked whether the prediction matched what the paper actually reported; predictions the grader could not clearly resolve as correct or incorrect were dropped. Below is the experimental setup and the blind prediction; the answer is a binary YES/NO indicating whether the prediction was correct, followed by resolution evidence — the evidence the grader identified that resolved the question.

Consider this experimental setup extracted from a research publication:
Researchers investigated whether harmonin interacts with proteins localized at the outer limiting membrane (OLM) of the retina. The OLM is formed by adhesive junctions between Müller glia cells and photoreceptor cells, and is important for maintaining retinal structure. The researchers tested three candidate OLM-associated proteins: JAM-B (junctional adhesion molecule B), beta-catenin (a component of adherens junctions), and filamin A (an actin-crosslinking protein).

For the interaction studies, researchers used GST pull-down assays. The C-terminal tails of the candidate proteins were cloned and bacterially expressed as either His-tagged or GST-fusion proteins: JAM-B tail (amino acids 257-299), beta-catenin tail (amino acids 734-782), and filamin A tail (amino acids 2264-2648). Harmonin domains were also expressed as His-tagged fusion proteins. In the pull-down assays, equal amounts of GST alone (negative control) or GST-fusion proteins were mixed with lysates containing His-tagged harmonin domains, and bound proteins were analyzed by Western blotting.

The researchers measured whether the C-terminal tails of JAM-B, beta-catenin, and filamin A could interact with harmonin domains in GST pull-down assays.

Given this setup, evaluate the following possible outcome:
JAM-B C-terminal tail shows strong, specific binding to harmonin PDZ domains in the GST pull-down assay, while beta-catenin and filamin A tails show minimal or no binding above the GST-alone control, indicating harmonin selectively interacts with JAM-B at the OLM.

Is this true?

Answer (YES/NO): NO